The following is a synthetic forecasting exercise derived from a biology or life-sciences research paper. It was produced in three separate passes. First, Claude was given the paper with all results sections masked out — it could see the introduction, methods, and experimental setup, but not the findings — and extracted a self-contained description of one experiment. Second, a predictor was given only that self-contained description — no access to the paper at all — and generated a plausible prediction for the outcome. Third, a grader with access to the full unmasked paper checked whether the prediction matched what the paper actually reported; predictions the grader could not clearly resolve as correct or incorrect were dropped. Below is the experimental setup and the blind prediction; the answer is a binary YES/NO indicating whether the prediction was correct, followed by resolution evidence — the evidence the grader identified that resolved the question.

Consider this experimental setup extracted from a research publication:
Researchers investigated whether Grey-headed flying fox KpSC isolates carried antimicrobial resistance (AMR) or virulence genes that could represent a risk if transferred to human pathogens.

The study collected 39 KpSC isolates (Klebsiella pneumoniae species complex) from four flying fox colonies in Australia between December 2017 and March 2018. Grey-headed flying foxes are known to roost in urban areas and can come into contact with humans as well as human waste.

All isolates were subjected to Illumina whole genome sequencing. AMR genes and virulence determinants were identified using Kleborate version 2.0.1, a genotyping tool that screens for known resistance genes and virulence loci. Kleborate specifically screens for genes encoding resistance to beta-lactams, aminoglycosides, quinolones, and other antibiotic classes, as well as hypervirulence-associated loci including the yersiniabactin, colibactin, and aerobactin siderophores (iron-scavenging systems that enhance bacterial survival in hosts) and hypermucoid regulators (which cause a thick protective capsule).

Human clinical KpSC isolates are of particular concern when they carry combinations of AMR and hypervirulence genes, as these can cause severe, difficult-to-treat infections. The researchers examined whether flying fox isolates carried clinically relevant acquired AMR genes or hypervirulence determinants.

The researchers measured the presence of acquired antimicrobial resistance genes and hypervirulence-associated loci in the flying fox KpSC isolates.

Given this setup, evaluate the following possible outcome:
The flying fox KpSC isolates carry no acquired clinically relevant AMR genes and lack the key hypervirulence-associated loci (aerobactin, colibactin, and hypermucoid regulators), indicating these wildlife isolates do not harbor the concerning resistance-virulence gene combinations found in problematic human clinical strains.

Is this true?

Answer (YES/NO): NO